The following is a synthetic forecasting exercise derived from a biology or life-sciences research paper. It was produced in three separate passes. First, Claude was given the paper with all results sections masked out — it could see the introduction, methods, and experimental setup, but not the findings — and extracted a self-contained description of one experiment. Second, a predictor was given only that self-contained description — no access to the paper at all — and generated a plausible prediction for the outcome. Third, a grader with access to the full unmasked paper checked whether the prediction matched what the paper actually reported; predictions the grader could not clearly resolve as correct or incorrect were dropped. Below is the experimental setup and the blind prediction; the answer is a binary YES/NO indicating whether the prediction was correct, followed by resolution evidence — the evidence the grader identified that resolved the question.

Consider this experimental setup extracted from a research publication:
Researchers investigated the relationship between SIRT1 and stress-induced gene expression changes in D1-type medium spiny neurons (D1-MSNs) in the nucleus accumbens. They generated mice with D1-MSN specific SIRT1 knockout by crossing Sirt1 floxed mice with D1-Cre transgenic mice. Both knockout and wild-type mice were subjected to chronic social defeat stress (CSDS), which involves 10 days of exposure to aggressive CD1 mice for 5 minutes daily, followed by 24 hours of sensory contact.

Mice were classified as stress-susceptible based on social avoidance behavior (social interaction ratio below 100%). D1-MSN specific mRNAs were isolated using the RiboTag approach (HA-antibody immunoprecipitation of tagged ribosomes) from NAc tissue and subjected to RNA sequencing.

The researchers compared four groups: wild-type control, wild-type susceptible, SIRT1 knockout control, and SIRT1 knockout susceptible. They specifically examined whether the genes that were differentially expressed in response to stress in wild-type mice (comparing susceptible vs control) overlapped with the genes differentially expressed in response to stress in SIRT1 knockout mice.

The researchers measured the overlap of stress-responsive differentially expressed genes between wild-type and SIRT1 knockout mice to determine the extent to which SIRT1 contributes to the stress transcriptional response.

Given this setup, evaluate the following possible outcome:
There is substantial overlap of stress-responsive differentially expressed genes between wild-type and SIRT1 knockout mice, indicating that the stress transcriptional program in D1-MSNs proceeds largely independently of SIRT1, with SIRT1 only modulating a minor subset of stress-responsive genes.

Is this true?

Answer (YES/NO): NO